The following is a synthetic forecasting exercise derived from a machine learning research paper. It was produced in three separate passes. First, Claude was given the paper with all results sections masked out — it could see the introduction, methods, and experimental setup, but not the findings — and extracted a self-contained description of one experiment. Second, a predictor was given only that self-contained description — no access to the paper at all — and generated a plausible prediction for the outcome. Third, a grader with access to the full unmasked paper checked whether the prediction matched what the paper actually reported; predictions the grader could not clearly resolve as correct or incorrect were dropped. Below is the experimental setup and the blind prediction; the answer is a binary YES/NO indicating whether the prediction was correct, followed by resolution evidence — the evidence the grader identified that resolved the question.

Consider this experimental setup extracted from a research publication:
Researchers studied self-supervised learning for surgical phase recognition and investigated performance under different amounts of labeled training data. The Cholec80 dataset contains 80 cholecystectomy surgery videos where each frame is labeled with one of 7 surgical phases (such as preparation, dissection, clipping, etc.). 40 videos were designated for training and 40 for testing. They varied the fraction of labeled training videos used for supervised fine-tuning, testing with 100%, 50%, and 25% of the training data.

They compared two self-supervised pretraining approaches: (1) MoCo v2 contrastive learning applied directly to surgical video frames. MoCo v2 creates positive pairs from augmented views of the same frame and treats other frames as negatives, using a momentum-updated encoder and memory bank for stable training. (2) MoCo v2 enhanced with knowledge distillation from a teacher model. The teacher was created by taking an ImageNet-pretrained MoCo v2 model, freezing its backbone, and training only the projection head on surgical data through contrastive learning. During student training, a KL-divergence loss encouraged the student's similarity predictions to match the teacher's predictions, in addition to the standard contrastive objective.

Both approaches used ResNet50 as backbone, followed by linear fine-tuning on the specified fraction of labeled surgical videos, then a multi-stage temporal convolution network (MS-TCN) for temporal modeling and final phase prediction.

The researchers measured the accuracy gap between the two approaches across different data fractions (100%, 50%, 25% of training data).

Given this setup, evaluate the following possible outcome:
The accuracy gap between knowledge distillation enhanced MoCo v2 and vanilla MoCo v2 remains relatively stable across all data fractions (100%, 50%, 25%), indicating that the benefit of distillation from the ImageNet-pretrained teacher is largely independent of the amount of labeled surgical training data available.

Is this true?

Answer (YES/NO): NO